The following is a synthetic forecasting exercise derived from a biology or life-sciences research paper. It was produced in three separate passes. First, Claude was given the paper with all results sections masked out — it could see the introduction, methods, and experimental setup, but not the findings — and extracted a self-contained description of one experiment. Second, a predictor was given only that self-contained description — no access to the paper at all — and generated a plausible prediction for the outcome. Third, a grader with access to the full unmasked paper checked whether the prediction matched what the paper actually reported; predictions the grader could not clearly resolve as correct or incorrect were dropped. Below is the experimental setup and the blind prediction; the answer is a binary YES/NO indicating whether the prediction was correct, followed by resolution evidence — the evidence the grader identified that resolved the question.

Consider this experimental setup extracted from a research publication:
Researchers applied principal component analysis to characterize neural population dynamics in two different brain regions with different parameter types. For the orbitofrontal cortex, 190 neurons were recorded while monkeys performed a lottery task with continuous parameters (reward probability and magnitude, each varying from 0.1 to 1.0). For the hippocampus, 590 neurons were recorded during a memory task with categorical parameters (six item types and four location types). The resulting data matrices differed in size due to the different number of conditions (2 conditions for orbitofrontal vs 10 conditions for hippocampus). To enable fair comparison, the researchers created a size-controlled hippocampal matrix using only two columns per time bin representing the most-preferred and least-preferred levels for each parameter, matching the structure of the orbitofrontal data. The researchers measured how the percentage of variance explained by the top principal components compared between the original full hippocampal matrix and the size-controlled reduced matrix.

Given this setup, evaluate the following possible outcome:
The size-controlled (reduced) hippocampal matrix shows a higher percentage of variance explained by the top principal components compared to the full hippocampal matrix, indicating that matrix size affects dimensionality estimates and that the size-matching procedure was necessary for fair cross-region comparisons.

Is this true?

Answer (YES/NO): YES